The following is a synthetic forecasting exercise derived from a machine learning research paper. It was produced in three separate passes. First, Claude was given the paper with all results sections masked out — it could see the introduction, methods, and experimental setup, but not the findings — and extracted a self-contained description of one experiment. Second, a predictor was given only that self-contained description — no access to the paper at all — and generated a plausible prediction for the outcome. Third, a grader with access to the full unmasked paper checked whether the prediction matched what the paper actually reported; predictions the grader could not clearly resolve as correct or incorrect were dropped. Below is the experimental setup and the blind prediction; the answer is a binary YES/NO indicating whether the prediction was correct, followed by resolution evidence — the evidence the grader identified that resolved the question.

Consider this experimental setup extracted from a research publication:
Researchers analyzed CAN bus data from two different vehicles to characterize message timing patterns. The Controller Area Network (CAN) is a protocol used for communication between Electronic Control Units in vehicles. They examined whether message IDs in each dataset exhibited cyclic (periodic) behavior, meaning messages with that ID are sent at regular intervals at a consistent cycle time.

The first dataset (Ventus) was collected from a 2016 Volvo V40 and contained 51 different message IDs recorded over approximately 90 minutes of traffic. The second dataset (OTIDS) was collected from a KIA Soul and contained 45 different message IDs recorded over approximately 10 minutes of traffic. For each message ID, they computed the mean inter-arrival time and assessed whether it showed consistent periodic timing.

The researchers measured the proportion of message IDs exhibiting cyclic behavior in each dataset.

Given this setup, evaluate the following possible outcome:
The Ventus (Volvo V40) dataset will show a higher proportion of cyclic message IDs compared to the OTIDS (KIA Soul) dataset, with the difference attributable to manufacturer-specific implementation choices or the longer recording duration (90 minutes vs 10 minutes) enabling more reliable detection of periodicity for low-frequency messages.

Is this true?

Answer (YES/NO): NO